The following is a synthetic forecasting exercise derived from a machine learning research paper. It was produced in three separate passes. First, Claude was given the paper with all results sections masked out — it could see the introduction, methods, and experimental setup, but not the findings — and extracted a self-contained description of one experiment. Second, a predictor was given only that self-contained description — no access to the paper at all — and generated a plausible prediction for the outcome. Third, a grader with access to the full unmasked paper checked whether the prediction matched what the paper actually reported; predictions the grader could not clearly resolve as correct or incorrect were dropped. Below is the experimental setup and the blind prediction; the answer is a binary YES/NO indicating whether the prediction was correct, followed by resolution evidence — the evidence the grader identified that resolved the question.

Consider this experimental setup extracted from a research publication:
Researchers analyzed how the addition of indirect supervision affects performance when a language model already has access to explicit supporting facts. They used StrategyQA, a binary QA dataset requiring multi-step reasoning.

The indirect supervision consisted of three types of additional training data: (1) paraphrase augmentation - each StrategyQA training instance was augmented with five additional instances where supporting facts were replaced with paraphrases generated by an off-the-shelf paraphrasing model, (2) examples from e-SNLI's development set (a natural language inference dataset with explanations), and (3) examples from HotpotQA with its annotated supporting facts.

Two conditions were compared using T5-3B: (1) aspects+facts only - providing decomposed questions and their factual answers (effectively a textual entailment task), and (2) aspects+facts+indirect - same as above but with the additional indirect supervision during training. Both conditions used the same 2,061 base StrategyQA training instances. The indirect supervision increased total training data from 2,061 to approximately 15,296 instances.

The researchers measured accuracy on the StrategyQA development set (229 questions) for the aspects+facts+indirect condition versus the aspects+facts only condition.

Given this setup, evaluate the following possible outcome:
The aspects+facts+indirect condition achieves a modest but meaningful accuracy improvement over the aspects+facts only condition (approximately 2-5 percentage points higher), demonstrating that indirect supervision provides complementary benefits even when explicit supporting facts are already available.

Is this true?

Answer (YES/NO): NO